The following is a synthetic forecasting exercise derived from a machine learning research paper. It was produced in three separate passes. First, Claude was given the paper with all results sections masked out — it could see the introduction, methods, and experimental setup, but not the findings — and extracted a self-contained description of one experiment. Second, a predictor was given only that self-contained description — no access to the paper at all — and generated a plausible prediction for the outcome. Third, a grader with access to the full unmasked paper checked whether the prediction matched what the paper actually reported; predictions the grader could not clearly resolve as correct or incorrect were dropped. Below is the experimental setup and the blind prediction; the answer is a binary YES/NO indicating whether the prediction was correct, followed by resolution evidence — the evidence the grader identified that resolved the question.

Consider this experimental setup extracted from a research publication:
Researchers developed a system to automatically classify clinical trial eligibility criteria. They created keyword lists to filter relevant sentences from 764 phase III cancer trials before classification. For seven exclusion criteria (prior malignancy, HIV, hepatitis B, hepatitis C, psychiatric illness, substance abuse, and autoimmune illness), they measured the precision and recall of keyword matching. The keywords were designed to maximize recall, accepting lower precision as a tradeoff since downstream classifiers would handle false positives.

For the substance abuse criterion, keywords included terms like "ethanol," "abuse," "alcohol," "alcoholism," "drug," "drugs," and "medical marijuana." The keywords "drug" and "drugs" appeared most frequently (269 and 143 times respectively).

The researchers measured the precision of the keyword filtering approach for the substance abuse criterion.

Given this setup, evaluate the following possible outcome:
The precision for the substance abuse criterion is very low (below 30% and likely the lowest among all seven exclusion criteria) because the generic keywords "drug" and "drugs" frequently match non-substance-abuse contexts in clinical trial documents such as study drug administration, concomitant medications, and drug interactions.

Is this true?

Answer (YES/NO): YES